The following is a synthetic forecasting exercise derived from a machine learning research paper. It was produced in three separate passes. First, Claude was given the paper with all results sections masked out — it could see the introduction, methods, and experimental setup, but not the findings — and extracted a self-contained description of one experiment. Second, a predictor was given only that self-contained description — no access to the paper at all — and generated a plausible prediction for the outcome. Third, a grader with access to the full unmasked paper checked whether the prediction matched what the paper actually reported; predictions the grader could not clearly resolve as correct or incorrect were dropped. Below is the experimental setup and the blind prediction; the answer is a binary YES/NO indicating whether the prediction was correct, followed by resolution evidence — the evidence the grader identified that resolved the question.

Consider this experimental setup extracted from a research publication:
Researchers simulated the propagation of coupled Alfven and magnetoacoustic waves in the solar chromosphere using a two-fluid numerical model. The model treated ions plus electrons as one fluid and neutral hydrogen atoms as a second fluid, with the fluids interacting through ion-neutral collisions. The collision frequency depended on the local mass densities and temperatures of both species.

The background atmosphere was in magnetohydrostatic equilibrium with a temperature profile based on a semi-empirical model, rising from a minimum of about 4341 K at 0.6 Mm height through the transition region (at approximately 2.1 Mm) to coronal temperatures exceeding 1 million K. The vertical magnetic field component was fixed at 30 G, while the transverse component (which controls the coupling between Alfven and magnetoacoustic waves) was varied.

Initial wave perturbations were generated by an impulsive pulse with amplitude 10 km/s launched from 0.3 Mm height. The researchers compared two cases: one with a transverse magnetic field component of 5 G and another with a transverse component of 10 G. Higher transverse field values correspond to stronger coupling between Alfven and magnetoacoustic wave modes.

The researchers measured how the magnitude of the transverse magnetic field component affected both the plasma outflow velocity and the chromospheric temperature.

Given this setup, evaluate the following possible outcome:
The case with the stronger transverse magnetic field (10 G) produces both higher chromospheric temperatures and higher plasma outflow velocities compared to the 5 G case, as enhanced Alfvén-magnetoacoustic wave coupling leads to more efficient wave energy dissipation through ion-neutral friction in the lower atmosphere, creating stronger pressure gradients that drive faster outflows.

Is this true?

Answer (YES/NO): NO